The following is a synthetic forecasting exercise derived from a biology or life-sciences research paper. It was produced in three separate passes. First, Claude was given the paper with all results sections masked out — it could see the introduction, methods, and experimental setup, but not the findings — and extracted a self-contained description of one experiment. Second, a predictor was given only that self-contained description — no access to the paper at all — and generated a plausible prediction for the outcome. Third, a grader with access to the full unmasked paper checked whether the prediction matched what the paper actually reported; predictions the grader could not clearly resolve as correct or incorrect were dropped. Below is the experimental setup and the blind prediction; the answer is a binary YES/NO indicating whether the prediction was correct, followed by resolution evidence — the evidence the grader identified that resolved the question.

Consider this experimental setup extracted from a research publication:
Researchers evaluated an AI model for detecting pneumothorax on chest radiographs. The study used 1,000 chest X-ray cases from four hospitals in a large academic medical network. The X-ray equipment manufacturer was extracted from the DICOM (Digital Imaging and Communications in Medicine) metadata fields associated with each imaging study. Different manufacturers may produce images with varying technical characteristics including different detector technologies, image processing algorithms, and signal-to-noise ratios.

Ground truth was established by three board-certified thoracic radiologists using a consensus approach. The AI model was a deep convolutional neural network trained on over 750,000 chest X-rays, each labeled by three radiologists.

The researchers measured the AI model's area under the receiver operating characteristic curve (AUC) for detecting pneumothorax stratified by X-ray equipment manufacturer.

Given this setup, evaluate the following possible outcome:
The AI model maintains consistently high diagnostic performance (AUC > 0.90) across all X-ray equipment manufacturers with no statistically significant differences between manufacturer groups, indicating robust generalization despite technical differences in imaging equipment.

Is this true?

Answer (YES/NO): NO